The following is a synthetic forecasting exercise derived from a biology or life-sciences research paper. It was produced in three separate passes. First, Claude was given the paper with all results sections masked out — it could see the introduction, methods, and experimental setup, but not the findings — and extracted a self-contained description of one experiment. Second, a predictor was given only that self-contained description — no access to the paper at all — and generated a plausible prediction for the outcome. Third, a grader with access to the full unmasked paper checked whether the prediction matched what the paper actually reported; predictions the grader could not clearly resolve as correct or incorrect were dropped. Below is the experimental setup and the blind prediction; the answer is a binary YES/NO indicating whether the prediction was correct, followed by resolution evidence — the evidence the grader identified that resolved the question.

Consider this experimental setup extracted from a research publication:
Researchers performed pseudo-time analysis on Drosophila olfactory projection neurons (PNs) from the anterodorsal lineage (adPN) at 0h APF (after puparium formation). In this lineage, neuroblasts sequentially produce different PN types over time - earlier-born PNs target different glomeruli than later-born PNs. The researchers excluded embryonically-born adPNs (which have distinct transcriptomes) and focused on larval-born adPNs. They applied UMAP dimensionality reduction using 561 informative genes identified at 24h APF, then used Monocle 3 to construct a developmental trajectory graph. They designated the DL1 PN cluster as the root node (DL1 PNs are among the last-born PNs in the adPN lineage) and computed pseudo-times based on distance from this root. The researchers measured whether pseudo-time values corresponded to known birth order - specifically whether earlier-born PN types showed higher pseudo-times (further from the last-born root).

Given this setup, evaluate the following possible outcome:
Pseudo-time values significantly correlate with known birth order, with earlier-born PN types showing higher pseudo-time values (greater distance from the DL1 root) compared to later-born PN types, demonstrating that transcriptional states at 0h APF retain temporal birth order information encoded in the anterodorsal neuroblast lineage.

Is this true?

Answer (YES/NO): YES